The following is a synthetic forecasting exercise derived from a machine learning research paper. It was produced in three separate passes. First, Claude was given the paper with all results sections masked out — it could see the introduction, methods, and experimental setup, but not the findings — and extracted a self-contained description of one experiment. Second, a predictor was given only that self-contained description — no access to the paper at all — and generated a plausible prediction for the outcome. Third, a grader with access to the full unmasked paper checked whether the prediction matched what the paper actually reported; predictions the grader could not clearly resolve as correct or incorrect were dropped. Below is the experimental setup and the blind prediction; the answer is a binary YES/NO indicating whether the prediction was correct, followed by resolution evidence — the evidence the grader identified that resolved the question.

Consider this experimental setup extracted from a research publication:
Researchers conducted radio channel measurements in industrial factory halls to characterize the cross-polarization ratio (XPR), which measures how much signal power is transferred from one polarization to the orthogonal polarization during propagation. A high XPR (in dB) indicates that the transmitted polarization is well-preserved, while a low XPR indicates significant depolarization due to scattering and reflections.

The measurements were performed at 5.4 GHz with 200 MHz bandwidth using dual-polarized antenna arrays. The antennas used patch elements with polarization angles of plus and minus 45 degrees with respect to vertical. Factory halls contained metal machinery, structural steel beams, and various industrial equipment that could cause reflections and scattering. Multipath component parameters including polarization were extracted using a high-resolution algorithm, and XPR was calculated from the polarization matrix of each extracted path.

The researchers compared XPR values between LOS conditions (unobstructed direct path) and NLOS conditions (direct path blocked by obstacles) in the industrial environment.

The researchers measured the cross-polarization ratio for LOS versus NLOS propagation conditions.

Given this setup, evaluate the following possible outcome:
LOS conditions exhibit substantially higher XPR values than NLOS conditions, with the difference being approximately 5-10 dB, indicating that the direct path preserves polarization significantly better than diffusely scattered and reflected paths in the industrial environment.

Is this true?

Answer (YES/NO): NO